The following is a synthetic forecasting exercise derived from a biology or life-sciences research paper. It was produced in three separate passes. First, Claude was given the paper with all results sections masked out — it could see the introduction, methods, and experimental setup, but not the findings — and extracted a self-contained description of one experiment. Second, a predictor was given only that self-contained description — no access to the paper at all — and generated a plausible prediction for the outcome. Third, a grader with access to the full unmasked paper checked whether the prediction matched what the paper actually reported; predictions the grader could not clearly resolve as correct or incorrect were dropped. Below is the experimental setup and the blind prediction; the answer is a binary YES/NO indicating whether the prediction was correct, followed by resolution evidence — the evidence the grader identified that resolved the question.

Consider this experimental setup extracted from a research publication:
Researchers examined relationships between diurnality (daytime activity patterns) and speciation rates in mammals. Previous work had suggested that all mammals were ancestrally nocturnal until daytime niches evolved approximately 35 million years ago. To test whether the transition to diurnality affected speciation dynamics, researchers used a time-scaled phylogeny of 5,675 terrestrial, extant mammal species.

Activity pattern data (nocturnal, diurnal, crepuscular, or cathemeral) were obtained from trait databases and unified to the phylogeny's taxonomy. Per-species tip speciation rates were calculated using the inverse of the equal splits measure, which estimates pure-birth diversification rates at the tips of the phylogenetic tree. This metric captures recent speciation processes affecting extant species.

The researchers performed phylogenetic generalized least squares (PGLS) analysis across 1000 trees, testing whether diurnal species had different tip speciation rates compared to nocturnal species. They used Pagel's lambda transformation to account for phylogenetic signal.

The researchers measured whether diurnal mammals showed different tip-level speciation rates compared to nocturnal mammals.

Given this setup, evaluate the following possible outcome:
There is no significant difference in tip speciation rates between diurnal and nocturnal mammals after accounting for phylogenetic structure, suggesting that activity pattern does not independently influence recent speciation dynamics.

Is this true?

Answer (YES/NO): NO